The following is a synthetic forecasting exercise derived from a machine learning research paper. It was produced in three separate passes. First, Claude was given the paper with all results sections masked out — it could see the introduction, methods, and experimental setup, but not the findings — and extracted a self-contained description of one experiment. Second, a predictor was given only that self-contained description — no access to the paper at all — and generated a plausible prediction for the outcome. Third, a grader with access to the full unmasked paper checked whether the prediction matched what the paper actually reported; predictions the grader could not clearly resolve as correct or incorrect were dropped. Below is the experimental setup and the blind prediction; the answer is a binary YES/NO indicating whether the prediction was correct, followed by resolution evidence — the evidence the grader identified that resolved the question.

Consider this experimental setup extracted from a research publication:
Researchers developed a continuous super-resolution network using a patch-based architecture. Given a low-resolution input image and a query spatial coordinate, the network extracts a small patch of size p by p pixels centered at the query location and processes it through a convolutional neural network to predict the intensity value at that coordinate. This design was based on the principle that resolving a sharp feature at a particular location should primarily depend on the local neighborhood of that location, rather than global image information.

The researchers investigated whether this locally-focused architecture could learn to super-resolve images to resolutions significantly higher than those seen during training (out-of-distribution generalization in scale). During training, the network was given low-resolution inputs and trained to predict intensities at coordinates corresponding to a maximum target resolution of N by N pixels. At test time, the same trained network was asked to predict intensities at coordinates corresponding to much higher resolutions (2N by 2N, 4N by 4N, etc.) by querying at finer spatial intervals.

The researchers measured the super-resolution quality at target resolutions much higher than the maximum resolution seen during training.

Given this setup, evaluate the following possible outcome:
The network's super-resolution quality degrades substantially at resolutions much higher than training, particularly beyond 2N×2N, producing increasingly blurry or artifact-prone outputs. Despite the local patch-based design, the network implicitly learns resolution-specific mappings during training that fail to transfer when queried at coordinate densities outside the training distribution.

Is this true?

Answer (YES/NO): NO